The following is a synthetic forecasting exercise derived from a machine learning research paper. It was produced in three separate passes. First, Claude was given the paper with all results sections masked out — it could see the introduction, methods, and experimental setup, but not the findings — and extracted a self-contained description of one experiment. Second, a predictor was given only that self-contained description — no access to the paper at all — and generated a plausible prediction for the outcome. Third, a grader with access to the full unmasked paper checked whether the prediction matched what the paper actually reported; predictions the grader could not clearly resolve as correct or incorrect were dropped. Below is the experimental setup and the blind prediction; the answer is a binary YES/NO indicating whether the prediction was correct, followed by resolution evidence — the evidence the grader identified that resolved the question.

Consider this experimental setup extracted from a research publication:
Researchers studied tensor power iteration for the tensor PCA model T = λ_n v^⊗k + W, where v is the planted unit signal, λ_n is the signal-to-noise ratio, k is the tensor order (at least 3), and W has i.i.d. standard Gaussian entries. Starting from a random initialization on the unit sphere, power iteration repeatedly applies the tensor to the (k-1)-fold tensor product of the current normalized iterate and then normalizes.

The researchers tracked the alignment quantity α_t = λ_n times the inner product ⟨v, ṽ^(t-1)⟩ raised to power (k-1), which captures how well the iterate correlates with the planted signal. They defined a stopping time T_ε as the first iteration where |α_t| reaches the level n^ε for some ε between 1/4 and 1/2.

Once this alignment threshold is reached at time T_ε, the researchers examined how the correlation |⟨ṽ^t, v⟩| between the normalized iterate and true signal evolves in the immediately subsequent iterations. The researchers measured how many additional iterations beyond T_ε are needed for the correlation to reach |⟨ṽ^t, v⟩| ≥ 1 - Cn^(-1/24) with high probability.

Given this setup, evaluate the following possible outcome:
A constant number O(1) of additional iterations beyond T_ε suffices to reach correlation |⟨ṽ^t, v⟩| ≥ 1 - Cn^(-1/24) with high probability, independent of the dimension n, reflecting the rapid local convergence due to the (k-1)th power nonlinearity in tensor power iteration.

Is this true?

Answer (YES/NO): YES